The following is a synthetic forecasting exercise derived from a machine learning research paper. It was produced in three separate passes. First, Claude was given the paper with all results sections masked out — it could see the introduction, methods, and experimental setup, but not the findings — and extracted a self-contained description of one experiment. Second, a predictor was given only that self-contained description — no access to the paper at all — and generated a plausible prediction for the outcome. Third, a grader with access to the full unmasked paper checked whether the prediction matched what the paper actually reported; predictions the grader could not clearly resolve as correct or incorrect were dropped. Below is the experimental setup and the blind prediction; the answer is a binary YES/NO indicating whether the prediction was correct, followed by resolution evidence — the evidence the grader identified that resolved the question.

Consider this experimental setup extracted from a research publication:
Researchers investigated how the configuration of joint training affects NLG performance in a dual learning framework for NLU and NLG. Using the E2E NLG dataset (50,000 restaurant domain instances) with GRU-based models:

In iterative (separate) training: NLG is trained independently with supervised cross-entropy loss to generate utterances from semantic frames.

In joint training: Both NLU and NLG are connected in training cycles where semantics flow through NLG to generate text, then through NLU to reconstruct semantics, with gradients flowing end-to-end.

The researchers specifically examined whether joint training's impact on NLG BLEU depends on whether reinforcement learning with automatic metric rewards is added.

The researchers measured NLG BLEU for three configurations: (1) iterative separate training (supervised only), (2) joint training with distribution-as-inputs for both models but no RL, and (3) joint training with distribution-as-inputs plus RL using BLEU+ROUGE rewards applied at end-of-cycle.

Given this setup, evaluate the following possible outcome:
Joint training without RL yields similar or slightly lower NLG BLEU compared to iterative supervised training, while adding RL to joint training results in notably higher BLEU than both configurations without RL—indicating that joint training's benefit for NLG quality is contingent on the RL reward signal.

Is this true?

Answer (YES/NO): NO